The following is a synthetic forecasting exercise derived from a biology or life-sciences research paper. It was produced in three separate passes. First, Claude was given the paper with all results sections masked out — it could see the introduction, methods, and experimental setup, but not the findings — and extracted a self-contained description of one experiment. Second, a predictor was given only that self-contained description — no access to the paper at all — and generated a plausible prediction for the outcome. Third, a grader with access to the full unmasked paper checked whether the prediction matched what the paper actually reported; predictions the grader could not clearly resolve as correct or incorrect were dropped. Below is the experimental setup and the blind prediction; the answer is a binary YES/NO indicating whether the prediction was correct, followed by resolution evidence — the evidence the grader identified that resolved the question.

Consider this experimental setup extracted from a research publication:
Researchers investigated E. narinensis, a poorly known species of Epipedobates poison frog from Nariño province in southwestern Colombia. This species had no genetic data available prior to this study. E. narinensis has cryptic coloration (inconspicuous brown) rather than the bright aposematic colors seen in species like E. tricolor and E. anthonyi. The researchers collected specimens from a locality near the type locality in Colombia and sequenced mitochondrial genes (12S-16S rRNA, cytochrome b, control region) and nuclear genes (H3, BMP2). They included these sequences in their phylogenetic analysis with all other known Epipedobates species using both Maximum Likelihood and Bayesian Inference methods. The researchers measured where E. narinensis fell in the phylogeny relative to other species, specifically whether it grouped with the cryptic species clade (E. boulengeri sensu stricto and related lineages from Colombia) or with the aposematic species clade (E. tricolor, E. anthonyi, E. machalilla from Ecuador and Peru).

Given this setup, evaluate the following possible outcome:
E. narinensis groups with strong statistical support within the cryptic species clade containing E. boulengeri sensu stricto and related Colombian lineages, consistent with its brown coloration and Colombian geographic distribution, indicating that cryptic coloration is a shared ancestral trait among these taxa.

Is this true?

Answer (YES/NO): NO